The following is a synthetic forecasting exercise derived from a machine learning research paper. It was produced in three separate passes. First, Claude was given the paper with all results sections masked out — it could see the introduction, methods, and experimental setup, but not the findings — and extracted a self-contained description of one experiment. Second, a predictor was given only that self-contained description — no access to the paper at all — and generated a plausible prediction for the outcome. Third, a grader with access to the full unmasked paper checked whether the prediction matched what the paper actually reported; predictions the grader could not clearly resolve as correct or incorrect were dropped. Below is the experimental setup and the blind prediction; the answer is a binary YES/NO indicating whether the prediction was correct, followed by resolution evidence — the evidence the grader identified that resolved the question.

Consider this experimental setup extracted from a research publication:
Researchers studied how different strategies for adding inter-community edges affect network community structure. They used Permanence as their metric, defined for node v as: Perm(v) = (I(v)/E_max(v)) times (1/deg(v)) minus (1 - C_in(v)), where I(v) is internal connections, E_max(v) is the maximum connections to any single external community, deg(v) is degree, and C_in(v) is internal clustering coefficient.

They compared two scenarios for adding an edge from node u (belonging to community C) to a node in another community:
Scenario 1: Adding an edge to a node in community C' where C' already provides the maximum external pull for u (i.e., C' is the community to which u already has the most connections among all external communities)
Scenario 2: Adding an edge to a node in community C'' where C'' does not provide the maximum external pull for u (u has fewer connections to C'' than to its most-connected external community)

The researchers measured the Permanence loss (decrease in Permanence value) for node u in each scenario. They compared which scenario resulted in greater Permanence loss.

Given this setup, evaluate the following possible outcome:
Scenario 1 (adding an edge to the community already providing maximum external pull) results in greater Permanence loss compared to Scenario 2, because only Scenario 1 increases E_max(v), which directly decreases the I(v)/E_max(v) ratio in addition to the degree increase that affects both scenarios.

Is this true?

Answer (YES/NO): YES